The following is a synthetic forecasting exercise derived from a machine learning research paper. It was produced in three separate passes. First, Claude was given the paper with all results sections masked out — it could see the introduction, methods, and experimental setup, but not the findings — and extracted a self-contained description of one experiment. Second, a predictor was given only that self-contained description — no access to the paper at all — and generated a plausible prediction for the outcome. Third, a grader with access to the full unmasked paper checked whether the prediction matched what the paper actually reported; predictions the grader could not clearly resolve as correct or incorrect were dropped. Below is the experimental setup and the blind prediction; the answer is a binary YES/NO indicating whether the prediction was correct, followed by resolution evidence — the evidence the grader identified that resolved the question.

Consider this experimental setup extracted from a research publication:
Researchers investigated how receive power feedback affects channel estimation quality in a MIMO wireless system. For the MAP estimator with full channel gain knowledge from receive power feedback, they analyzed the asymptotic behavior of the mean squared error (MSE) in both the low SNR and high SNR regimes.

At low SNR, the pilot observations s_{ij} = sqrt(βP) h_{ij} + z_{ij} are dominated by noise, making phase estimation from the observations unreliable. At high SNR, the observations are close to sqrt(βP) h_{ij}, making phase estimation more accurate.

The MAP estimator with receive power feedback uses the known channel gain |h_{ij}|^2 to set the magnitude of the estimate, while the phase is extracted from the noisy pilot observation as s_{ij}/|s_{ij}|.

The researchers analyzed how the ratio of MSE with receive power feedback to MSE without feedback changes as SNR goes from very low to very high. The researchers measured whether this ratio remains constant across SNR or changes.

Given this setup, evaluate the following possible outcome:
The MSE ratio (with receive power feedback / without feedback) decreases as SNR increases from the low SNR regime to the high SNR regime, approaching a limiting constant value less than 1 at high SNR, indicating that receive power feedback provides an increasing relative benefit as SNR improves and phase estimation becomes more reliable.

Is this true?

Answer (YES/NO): YES